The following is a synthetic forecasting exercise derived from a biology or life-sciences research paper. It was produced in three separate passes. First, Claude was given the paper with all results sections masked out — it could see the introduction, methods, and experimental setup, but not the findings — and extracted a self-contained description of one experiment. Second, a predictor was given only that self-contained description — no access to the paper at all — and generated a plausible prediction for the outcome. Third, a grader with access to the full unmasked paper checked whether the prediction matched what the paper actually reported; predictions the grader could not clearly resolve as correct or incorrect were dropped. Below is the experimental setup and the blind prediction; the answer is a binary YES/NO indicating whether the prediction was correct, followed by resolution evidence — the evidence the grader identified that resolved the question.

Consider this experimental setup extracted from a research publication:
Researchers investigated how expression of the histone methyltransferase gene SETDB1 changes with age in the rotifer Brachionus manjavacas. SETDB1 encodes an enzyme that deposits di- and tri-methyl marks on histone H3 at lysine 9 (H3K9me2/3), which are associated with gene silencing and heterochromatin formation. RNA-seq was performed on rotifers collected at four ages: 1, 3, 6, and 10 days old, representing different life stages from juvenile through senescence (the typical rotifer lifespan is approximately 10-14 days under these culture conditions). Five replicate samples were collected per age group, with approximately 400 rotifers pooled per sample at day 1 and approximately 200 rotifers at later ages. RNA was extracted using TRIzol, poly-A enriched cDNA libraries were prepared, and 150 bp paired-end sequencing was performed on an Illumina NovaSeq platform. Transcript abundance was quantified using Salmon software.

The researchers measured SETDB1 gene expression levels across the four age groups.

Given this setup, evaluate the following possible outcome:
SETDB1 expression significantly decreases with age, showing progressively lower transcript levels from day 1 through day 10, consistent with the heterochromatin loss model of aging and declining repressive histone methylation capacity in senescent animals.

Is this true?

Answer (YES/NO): NO